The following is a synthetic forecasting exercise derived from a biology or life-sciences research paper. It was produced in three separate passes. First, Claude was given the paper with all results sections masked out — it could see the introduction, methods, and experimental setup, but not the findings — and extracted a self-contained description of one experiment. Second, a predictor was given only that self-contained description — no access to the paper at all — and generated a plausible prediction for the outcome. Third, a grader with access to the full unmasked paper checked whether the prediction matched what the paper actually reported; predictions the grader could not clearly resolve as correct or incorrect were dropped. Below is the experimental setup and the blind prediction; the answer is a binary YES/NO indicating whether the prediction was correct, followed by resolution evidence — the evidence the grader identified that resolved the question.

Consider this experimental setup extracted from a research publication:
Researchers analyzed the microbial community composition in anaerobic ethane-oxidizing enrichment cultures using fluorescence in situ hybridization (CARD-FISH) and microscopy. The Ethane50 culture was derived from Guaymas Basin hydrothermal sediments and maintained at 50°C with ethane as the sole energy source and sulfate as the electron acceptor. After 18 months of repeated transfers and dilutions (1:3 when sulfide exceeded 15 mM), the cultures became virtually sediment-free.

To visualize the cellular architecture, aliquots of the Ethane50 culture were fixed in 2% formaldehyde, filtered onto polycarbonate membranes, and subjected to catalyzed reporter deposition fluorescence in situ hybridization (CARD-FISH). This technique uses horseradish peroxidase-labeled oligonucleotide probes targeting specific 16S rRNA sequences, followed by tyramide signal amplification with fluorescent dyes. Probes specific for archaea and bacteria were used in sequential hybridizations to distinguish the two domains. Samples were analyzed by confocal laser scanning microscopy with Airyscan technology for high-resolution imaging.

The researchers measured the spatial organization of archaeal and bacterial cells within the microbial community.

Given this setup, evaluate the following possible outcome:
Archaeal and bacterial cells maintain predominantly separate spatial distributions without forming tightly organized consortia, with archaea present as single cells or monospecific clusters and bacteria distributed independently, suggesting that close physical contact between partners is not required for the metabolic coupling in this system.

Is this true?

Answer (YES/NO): NO